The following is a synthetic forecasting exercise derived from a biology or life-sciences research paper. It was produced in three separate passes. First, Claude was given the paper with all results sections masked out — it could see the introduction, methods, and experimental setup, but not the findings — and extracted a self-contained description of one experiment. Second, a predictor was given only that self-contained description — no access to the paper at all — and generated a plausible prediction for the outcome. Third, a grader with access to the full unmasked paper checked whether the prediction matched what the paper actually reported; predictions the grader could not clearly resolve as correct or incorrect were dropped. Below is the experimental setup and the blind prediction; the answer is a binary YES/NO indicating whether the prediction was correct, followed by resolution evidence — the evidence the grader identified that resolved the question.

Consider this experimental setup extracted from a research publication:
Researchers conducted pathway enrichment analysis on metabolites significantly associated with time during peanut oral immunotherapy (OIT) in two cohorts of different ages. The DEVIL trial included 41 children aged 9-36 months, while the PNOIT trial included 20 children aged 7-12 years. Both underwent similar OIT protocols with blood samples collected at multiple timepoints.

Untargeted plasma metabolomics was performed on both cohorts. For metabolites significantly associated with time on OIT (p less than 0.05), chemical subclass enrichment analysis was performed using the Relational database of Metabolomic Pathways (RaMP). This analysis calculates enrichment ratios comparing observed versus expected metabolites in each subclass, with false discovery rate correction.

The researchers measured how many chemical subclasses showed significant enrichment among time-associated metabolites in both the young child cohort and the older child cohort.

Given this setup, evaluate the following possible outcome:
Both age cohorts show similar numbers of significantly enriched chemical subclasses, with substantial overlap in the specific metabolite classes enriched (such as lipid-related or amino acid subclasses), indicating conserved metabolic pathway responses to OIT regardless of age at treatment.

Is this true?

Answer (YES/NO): NO